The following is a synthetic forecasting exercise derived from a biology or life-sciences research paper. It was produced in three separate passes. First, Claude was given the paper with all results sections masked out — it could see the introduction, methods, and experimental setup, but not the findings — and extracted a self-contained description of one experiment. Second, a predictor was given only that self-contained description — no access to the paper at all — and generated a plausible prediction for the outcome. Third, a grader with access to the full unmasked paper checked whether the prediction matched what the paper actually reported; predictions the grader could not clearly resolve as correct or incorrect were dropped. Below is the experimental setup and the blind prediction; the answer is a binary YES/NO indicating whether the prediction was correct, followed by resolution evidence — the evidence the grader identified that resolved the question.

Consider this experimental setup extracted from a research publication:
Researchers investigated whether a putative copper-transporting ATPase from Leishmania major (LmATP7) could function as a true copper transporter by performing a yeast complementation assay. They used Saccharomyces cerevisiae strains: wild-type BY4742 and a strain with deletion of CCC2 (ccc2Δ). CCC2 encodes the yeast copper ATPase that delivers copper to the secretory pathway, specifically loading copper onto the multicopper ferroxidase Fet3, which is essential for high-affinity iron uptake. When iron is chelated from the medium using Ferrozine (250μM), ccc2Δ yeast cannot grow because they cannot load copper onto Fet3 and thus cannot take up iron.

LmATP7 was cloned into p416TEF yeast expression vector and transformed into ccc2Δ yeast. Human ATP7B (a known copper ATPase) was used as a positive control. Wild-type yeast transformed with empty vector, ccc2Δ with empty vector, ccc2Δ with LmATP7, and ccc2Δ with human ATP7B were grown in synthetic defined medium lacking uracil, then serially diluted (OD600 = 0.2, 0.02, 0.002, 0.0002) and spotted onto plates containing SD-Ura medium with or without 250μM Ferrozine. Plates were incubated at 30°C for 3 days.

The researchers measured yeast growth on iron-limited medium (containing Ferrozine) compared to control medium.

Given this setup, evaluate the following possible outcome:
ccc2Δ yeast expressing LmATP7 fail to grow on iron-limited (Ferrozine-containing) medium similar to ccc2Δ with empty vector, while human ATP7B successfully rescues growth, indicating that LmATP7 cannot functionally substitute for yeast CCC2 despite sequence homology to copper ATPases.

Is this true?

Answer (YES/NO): NO